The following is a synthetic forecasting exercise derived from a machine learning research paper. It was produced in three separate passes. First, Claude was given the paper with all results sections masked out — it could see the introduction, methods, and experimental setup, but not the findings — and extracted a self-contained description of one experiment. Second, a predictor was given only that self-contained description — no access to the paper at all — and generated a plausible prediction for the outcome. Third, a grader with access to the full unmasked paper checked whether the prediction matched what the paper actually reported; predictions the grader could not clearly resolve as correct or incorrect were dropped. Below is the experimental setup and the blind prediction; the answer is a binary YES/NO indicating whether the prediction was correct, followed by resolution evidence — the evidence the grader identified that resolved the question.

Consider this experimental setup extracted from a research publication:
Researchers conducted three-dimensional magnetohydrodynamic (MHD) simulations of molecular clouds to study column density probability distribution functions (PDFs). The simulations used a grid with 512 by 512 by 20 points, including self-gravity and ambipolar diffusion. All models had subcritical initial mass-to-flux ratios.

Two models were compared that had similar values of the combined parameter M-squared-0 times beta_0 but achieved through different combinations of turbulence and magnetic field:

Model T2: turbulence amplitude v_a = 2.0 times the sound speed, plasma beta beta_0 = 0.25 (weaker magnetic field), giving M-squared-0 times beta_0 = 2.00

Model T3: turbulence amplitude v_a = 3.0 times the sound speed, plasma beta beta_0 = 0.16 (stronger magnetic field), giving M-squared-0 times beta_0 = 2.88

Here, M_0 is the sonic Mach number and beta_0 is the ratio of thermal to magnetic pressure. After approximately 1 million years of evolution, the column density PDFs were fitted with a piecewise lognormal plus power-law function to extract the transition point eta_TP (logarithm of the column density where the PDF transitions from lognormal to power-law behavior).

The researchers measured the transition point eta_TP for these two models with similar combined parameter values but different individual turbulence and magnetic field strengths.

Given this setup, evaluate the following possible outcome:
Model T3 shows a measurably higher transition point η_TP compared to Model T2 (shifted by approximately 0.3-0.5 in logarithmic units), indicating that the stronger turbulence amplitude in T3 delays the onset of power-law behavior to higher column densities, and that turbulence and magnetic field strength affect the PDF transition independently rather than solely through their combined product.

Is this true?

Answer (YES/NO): NO